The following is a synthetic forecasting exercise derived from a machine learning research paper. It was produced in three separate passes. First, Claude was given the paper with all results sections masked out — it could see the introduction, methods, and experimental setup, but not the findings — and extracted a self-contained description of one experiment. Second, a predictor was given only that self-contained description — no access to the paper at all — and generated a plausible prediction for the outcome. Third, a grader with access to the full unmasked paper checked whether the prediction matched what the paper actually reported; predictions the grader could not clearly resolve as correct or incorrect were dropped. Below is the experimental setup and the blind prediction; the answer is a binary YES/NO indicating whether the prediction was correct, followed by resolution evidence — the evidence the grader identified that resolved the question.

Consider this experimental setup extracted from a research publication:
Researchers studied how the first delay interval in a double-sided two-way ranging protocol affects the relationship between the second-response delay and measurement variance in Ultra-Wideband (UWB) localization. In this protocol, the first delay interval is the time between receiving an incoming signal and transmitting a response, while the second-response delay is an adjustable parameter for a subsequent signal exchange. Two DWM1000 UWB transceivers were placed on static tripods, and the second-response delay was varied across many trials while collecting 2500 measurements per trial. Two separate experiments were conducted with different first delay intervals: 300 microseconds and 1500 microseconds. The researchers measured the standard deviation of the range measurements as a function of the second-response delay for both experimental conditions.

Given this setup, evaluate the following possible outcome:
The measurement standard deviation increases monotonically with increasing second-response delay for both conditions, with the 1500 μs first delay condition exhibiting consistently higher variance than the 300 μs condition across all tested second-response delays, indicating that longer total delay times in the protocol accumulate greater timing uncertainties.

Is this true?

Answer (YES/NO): NO